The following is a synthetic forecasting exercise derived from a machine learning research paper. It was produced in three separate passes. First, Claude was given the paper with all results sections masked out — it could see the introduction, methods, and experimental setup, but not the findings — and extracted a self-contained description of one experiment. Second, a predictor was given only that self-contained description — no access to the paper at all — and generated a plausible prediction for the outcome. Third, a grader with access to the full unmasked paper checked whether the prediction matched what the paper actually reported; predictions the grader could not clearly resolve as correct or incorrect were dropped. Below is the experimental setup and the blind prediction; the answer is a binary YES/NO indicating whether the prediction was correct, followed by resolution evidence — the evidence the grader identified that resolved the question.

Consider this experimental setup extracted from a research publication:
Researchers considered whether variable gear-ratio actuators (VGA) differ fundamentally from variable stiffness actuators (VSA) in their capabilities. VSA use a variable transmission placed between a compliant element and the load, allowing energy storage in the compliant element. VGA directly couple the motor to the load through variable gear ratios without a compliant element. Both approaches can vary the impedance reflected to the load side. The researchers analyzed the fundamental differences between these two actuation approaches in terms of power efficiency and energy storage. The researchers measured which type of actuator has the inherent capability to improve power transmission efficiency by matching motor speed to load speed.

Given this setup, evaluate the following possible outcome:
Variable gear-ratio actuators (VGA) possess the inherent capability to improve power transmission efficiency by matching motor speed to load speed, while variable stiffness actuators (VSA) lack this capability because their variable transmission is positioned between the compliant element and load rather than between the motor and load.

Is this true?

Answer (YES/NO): YES